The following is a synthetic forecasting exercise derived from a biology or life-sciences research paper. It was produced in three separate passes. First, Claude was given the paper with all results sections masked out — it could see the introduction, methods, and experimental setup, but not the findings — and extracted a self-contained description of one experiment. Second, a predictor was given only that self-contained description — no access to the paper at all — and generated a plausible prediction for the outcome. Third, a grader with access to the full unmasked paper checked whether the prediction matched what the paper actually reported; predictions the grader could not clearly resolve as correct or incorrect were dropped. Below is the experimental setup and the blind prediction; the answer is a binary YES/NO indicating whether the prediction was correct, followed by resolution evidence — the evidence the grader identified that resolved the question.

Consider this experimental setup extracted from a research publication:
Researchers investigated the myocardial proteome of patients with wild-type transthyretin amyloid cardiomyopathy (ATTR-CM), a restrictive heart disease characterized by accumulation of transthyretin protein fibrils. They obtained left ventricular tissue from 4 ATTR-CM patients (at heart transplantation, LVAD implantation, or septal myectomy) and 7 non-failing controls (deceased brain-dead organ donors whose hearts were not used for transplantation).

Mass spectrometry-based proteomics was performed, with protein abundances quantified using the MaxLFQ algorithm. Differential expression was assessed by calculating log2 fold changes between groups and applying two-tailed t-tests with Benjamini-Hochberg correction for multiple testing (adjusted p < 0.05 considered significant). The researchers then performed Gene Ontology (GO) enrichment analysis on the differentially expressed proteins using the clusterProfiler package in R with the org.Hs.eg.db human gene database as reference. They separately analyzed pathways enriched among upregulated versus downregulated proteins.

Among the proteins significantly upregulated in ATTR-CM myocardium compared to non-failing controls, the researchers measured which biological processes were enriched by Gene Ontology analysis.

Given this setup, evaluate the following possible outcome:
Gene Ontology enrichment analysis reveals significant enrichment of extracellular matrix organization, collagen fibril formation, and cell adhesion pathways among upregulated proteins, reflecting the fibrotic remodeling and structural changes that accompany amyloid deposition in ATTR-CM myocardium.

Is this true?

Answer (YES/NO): NO